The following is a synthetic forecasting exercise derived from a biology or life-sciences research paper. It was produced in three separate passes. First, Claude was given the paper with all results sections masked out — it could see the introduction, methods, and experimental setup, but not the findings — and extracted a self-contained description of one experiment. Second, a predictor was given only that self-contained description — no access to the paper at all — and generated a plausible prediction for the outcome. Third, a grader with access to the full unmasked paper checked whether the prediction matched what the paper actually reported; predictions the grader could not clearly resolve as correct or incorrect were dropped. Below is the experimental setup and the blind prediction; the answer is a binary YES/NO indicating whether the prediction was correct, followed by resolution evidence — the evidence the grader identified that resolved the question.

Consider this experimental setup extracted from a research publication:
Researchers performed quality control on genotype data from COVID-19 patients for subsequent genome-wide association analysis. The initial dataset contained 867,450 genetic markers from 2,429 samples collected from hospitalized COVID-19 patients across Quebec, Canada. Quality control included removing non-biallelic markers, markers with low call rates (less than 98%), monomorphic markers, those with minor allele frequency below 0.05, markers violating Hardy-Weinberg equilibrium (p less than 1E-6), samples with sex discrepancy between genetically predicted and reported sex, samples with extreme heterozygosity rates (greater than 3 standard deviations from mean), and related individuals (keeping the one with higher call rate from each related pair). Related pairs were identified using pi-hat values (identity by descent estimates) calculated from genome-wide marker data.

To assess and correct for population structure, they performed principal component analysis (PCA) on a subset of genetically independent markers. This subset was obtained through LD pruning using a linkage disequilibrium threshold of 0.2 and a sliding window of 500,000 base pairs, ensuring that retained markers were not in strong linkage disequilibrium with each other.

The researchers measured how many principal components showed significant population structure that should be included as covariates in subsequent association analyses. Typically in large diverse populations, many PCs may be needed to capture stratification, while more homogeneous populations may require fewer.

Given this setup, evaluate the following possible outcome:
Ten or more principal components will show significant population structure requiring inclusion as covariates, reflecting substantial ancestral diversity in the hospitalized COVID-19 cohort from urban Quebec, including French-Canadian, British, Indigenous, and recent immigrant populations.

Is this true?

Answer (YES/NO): NO